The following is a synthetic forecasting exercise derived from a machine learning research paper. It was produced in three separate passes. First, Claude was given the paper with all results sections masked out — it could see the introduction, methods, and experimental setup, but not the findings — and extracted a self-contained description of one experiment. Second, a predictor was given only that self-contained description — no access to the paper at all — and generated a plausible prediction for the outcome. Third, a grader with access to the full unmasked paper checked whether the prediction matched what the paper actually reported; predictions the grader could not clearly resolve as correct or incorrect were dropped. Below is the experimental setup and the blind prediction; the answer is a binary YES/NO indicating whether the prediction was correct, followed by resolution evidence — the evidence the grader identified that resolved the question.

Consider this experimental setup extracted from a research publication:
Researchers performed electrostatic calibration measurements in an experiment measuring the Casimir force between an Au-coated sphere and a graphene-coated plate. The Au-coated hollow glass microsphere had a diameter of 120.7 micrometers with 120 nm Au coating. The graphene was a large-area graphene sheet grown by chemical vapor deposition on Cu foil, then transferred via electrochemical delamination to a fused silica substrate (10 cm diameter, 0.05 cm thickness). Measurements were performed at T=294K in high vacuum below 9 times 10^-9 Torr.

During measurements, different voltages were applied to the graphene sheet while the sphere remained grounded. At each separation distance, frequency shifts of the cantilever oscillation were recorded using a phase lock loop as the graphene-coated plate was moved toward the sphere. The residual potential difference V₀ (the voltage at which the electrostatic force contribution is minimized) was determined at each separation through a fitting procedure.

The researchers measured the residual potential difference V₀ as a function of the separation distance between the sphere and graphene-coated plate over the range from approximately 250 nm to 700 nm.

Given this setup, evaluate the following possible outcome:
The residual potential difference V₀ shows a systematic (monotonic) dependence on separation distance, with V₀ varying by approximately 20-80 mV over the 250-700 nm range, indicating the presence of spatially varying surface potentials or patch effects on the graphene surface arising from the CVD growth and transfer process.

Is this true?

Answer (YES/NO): NO